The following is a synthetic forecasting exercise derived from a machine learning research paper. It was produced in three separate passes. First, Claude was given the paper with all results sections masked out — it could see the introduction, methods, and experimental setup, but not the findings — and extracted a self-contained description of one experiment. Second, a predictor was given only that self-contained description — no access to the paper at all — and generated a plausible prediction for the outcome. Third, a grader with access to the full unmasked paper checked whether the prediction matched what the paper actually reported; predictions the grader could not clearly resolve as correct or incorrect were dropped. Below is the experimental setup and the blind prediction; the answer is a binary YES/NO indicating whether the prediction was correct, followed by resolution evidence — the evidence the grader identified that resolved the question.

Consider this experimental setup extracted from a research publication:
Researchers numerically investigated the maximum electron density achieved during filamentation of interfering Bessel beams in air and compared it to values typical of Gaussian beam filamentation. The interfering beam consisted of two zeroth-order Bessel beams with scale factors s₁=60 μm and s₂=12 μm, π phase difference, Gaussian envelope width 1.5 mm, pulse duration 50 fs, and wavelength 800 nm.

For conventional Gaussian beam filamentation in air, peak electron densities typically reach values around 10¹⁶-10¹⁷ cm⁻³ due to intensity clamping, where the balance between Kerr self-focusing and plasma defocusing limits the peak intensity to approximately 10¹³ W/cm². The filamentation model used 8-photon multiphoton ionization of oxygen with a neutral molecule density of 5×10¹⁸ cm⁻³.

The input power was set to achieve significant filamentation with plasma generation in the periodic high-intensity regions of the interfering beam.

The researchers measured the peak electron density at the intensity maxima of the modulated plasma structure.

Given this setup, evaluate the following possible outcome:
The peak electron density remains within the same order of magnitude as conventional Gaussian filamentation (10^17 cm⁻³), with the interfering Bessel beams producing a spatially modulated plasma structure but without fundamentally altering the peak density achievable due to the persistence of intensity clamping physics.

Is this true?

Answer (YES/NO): YES